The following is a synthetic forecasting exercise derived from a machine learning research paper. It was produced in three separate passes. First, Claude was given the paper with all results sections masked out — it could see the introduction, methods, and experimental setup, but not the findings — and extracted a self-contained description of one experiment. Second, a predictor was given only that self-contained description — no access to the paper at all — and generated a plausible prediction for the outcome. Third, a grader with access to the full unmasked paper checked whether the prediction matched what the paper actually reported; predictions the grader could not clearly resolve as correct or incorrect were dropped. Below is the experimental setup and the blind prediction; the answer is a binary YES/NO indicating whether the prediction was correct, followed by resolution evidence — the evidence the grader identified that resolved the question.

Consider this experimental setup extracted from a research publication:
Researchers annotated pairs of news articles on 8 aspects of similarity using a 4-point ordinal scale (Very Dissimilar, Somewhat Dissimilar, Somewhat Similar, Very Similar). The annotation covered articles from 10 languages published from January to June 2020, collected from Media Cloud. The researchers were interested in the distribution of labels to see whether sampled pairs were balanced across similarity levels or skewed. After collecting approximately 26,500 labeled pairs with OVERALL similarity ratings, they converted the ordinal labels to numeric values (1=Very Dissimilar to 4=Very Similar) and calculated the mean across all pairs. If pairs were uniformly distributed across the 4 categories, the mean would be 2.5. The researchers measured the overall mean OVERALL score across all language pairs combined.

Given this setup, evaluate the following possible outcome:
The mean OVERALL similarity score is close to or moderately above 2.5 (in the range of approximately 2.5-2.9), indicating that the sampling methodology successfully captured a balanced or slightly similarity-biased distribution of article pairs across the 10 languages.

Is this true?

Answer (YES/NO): YES